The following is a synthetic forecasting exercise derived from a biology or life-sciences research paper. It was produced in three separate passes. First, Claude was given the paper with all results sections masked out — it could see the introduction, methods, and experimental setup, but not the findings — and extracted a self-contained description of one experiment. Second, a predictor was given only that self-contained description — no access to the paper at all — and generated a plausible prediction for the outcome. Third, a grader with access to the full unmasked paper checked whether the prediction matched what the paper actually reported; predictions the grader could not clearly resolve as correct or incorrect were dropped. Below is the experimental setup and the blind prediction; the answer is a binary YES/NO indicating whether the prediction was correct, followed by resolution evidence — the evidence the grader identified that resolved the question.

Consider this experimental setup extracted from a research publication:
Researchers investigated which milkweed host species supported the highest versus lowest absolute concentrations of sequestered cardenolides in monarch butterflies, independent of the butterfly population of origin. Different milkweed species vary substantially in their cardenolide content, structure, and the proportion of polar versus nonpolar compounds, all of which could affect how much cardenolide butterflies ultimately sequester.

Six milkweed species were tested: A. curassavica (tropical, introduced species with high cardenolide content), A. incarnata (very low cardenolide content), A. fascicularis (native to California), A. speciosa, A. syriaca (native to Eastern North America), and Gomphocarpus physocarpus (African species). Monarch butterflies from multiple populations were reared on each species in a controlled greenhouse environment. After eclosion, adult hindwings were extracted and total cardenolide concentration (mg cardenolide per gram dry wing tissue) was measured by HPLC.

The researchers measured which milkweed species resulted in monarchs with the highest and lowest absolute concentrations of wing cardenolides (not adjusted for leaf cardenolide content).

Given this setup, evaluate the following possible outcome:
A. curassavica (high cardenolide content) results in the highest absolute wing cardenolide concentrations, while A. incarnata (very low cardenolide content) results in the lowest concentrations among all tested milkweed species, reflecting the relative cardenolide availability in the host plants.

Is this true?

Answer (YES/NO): NO